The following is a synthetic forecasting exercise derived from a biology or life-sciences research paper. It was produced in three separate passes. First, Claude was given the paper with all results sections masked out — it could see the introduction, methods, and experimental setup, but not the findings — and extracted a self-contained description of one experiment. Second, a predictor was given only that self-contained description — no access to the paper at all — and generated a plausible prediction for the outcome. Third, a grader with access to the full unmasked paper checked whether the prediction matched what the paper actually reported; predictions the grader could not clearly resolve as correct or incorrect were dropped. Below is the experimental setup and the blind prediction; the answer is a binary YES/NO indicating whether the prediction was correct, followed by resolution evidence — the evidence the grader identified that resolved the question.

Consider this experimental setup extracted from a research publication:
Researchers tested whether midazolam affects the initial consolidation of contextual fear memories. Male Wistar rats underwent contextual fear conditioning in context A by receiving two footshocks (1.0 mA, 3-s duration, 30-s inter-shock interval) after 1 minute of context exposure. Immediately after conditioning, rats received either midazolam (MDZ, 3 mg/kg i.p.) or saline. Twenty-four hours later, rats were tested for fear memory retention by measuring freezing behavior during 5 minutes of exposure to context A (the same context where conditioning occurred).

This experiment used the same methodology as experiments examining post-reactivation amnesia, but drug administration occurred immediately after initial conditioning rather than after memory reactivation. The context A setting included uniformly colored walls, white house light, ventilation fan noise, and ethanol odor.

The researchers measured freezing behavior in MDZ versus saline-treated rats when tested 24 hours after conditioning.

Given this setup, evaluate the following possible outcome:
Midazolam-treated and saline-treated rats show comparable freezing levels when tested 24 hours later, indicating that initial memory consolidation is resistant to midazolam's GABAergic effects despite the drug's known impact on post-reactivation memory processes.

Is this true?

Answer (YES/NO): YES